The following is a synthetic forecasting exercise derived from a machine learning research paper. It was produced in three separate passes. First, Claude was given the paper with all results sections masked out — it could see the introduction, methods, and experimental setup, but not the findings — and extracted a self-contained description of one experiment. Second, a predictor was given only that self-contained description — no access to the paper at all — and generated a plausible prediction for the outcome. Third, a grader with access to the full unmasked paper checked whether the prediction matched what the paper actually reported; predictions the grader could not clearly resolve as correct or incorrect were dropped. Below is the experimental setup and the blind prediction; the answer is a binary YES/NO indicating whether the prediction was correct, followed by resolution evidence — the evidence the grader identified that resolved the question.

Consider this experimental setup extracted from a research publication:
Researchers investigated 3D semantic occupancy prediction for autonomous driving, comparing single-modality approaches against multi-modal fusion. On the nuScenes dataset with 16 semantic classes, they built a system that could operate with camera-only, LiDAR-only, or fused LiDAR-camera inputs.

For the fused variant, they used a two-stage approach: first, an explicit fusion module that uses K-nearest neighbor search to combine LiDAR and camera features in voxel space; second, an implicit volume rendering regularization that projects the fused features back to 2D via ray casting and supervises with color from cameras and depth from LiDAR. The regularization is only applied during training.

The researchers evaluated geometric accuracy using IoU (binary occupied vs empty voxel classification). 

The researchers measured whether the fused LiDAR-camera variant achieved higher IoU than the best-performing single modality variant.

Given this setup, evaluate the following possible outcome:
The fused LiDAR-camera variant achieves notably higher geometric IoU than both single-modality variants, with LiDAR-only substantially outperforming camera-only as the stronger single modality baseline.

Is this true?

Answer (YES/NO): NO